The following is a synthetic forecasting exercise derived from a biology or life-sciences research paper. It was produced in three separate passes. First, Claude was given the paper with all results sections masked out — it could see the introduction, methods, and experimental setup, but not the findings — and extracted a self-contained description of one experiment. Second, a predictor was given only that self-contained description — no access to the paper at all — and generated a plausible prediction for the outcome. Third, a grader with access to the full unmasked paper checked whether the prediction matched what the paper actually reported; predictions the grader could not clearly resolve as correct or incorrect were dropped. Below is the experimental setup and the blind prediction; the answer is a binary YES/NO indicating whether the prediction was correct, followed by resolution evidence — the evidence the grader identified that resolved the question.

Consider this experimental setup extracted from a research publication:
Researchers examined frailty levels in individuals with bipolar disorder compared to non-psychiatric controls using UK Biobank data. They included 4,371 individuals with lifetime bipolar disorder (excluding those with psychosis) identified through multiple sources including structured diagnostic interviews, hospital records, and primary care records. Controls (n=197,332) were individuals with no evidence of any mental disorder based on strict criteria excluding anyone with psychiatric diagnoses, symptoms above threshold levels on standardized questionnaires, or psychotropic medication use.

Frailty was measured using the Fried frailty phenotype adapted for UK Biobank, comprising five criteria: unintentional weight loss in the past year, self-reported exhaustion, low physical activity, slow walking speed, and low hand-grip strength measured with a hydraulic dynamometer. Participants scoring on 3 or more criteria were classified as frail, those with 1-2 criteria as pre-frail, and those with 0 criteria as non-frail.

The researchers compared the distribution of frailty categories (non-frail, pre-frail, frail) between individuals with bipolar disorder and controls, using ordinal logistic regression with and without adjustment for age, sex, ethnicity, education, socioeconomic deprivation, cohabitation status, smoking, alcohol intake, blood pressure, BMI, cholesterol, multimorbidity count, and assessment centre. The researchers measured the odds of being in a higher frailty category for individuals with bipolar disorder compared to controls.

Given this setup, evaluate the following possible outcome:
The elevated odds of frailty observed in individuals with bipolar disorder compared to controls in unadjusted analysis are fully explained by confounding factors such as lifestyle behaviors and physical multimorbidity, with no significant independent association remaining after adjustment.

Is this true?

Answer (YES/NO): NO